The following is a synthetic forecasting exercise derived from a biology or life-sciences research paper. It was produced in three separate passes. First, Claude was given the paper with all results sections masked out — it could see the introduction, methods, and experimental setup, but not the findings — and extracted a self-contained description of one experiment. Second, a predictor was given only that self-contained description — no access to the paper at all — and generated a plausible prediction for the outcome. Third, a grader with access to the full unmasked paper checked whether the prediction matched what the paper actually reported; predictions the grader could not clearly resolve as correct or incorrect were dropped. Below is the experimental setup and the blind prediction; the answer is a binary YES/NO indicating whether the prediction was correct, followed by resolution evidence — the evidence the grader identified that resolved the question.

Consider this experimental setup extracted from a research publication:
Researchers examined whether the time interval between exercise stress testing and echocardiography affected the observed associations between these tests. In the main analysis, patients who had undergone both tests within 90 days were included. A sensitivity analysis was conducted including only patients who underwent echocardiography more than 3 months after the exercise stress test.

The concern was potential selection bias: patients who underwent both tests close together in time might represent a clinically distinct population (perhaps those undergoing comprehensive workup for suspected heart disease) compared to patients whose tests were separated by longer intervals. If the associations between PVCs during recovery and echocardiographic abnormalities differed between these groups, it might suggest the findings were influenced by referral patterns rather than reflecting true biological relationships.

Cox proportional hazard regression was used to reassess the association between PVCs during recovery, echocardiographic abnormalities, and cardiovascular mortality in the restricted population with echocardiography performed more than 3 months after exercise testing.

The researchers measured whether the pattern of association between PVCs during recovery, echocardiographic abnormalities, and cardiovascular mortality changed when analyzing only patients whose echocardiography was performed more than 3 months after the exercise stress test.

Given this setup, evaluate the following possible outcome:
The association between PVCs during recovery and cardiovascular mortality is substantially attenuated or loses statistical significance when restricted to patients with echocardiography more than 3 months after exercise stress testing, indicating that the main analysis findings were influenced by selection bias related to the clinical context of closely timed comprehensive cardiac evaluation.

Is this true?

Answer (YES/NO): NO